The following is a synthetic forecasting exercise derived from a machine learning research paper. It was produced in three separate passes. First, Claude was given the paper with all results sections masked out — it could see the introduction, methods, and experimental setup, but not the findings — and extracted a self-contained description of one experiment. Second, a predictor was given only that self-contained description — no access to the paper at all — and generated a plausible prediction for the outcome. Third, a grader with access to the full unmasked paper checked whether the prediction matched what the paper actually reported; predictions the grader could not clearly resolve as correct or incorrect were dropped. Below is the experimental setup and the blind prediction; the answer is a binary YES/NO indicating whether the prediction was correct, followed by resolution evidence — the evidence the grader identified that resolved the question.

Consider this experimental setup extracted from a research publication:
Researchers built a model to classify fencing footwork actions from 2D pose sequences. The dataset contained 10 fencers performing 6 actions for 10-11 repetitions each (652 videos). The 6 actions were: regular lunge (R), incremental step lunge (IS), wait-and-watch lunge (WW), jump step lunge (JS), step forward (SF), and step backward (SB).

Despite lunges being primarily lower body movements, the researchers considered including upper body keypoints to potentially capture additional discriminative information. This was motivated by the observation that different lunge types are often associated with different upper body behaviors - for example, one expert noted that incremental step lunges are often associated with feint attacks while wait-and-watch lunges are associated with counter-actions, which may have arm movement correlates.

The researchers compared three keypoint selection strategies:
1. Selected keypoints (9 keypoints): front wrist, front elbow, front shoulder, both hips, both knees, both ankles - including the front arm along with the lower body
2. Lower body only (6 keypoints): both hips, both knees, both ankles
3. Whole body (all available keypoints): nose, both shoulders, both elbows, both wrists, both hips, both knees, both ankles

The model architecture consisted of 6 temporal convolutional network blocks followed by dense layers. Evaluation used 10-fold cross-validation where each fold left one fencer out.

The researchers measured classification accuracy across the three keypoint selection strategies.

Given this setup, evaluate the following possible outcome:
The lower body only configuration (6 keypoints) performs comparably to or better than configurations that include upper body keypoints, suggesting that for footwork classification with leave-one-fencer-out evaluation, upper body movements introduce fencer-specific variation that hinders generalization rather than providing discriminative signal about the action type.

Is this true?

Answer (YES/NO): NO